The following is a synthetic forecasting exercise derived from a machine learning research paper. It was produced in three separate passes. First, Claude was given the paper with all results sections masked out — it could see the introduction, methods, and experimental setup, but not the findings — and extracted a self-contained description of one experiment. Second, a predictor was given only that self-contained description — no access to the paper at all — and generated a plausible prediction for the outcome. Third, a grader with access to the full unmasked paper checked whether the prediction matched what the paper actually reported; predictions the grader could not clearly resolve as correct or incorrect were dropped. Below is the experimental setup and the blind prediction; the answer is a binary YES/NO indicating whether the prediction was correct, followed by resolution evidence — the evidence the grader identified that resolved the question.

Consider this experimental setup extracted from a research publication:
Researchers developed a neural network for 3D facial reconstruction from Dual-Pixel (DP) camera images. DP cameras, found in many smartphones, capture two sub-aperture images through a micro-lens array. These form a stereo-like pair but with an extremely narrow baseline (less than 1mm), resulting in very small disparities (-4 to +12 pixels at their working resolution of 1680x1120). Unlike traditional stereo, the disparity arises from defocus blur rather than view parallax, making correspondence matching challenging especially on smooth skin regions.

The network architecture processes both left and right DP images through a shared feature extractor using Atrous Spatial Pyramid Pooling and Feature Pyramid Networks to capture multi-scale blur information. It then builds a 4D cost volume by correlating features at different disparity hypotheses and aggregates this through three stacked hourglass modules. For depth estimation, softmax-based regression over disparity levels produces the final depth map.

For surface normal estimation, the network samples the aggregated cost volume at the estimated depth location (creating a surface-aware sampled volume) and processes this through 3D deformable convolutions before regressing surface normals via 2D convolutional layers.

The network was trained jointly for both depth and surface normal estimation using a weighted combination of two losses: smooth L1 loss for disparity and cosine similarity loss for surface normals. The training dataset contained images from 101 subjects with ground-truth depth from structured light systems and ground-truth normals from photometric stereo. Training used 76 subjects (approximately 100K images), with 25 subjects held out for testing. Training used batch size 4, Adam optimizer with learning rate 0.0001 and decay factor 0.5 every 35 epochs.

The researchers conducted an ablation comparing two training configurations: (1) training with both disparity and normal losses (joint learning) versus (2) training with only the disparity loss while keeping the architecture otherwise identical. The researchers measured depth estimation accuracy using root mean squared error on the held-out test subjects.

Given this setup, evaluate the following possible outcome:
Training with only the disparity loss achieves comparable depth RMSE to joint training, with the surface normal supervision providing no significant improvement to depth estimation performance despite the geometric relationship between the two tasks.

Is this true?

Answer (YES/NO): NO